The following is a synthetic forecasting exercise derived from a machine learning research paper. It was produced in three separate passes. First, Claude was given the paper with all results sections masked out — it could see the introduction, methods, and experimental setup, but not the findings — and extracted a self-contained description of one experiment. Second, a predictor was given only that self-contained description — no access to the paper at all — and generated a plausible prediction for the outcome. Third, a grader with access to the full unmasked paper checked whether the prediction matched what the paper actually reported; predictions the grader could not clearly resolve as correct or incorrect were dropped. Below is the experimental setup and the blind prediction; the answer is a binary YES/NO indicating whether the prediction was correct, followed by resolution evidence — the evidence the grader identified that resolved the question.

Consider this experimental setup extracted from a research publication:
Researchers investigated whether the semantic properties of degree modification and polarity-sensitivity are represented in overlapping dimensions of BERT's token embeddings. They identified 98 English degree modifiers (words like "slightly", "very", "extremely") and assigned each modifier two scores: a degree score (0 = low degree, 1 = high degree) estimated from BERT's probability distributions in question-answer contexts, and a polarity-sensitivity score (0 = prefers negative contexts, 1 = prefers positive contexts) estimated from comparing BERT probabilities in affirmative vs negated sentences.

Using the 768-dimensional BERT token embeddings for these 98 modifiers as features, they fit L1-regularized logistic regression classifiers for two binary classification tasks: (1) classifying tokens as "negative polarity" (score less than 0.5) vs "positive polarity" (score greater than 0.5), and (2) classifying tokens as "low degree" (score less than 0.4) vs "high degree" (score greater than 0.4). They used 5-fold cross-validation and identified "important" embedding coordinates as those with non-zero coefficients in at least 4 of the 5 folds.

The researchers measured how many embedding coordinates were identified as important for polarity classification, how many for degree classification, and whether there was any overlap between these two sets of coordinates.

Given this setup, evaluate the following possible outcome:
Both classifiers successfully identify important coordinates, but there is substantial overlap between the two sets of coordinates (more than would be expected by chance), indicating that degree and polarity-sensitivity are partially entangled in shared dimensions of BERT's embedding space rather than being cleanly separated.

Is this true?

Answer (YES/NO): NO